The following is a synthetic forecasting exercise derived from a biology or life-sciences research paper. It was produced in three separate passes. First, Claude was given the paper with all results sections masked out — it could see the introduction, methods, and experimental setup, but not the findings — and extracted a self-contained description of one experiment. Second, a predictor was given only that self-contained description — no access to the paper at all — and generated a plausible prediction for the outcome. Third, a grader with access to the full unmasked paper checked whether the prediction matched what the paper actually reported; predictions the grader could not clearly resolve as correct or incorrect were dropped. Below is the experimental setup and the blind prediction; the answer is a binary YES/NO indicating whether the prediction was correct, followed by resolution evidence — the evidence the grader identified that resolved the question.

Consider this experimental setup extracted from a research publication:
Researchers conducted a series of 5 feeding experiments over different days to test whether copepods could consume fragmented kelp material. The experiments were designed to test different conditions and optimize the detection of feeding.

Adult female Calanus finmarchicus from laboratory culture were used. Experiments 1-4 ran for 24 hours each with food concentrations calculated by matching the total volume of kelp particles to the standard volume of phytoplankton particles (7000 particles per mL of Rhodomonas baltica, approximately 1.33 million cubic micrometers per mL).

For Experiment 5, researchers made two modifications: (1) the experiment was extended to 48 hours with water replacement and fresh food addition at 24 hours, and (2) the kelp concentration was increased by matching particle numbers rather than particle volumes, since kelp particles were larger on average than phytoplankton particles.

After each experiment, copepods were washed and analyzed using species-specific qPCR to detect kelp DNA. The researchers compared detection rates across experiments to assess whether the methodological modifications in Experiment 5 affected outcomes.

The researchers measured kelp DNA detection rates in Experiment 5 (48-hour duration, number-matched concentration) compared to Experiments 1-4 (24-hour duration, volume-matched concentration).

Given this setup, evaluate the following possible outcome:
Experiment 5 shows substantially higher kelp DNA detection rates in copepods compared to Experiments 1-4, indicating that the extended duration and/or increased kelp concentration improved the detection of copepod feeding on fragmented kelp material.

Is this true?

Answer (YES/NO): NO